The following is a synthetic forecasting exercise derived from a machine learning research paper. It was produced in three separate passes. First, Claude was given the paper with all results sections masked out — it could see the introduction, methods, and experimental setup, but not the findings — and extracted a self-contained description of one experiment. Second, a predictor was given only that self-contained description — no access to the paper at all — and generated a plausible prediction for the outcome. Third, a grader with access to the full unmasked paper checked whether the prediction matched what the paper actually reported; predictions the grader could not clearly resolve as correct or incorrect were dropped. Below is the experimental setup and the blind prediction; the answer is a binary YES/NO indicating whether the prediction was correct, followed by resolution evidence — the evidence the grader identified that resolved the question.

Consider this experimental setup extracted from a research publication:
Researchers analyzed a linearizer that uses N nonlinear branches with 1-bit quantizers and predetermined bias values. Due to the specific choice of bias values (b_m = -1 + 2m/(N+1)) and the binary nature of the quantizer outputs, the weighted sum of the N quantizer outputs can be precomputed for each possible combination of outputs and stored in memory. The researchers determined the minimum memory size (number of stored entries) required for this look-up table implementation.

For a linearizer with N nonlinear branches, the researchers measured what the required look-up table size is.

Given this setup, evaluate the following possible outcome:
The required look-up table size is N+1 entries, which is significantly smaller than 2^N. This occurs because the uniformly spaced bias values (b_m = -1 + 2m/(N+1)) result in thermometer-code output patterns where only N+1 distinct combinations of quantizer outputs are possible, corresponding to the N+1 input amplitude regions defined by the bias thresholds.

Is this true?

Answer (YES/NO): YES